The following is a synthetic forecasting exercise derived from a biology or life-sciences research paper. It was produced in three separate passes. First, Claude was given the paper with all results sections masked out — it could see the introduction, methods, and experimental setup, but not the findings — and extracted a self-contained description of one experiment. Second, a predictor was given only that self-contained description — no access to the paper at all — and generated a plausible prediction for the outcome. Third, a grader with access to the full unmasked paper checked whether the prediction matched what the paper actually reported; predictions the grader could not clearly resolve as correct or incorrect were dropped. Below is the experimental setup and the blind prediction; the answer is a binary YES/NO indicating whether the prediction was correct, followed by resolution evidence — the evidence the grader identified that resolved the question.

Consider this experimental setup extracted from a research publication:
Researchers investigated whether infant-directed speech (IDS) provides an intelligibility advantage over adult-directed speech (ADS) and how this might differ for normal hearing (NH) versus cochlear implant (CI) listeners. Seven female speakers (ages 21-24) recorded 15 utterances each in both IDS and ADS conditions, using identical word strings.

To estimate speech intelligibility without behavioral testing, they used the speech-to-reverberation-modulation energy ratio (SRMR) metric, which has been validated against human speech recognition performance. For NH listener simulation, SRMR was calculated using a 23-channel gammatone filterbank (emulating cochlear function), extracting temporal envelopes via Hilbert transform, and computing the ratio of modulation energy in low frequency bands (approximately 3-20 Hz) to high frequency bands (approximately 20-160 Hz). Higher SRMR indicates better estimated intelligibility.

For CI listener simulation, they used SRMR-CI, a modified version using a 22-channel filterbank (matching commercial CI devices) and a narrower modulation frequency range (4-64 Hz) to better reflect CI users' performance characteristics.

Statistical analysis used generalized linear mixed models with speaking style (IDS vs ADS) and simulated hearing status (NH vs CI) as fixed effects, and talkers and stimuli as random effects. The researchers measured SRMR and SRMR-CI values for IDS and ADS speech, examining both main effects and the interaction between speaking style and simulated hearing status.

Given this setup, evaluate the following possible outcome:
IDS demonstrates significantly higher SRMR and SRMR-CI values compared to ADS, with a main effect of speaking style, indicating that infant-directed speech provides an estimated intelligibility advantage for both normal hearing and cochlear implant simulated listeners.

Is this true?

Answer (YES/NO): YES